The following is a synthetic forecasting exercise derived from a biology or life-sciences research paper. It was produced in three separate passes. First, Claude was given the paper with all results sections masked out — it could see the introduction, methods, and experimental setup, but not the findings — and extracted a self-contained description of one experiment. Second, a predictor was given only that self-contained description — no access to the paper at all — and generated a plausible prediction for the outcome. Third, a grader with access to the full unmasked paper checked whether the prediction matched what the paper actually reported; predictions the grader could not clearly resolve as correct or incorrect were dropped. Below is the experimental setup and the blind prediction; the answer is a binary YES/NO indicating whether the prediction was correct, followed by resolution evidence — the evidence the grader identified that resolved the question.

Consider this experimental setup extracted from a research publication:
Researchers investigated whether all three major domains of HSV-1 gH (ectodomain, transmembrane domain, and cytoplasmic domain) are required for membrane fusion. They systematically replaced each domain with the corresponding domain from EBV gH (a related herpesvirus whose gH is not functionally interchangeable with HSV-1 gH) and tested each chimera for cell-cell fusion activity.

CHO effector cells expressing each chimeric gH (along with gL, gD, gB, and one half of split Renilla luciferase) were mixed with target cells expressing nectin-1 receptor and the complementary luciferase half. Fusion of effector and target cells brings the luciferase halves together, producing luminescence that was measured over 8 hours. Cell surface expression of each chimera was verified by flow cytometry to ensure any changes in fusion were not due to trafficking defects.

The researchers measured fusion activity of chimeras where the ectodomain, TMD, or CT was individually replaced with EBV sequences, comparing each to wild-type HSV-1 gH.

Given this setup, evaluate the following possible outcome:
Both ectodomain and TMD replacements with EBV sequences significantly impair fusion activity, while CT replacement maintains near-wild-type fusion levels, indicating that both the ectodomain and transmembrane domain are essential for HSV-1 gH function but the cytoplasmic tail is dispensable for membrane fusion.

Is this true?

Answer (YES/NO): NO